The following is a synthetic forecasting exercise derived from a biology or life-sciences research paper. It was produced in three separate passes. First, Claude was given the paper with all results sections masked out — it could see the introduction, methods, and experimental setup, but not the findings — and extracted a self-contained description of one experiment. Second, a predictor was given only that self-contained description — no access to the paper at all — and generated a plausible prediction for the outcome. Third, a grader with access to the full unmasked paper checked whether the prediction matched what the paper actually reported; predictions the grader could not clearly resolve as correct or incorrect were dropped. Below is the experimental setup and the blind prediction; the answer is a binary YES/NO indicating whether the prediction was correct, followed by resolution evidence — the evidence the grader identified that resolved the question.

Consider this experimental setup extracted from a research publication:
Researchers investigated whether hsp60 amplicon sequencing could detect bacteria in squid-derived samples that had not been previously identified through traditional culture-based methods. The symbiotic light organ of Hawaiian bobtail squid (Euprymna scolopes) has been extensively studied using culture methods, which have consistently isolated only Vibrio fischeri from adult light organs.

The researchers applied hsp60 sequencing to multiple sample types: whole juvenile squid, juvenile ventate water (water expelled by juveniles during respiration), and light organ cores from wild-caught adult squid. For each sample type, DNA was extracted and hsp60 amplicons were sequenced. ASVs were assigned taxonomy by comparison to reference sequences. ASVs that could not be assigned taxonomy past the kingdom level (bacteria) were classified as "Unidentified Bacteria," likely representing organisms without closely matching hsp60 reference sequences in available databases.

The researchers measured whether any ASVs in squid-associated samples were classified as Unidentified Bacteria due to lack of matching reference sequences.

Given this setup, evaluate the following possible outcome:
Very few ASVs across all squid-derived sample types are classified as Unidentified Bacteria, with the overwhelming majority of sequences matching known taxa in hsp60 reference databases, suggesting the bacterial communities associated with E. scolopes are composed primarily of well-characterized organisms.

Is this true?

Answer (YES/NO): NO